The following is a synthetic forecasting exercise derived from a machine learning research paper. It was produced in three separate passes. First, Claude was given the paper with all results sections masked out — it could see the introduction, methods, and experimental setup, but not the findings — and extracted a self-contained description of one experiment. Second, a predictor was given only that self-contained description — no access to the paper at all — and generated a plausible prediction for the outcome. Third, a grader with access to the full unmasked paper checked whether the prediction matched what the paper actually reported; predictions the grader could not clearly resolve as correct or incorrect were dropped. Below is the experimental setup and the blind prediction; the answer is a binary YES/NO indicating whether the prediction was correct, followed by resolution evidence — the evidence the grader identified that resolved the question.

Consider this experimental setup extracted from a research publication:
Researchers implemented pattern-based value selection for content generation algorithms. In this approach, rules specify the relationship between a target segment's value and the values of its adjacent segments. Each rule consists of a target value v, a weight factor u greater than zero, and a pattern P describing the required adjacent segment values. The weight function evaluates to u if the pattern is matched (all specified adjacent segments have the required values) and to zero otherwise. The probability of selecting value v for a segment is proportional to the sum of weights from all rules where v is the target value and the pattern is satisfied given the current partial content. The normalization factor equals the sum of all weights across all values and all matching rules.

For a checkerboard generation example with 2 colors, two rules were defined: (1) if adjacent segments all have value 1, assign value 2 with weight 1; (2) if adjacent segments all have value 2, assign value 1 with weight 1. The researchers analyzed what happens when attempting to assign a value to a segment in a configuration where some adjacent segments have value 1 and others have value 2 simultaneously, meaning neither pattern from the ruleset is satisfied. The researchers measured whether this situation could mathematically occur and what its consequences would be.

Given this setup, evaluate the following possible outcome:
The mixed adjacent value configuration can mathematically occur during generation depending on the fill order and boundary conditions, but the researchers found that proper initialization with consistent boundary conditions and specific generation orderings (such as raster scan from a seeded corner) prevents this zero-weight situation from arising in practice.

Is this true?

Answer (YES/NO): NO